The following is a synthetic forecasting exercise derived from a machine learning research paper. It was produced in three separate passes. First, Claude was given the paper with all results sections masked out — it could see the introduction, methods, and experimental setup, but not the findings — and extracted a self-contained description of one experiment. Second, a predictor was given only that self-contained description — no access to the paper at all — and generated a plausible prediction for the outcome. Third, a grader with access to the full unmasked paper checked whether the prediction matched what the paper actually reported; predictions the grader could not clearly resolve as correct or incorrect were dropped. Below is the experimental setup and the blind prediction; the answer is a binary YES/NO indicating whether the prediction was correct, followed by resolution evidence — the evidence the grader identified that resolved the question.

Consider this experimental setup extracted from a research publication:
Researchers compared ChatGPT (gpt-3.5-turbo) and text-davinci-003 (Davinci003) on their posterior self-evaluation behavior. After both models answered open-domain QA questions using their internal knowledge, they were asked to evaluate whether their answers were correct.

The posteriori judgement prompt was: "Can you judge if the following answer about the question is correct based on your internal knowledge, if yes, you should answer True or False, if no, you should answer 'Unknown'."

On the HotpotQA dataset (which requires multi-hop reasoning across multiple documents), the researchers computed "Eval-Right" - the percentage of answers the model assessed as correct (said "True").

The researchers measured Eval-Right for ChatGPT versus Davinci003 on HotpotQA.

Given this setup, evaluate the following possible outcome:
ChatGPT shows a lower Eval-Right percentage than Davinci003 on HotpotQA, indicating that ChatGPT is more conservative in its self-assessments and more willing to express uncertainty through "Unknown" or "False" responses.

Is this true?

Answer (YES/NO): YES